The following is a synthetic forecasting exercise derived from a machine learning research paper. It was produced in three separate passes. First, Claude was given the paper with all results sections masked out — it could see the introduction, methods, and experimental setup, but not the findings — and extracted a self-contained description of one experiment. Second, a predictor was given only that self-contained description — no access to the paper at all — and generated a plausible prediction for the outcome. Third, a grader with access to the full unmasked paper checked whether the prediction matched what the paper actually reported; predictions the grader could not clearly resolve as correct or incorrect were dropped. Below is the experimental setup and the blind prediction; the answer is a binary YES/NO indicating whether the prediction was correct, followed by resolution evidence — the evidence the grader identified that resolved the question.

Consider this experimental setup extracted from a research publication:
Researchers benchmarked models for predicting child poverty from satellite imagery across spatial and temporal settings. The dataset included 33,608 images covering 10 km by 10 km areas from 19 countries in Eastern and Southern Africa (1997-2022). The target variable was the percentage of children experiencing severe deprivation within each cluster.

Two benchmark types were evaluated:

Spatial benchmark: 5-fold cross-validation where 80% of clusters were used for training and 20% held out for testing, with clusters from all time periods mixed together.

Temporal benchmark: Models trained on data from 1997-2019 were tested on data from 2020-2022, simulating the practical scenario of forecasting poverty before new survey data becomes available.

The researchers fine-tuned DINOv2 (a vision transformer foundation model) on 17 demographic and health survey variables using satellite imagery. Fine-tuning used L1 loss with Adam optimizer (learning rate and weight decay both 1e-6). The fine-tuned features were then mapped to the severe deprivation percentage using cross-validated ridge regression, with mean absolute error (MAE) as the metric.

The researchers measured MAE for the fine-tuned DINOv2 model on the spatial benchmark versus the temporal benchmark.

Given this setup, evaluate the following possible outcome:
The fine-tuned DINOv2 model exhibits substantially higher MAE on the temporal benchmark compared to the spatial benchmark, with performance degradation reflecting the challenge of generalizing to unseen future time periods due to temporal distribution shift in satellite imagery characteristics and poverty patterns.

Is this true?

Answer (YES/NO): YES